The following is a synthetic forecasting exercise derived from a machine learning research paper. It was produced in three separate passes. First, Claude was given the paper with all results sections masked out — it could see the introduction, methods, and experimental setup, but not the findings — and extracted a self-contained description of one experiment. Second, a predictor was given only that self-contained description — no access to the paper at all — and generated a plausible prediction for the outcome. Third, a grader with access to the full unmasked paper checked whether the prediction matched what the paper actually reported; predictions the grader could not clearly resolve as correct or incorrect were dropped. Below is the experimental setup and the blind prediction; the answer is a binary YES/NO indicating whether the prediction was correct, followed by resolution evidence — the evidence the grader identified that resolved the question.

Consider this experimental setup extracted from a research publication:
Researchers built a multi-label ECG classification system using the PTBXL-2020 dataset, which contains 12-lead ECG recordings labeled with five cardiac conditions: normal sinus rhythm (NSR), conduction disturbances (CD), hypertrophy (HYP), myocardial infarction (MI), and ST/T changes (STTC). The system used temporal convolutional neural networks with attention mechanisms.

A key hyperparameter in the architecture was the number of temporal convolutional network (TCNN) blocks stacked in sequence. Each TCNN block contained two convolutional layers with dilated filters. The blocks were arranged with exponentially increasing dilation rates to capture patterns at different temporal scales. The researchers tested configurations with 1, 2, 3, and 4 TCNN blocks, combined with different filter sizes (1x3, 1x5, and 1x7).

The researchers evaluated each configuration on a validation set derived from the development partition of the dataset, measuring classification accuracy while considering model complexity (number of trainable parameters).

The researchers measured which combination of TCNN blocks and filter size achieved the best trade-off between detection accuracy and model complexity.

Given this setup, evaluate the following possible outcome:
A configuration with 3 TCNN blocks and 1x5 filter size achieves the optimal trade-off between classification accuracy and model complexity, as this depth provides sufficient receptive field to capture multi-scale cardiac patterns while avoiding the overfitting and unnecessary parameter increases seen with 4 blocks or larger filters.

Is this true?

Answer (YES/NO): NO